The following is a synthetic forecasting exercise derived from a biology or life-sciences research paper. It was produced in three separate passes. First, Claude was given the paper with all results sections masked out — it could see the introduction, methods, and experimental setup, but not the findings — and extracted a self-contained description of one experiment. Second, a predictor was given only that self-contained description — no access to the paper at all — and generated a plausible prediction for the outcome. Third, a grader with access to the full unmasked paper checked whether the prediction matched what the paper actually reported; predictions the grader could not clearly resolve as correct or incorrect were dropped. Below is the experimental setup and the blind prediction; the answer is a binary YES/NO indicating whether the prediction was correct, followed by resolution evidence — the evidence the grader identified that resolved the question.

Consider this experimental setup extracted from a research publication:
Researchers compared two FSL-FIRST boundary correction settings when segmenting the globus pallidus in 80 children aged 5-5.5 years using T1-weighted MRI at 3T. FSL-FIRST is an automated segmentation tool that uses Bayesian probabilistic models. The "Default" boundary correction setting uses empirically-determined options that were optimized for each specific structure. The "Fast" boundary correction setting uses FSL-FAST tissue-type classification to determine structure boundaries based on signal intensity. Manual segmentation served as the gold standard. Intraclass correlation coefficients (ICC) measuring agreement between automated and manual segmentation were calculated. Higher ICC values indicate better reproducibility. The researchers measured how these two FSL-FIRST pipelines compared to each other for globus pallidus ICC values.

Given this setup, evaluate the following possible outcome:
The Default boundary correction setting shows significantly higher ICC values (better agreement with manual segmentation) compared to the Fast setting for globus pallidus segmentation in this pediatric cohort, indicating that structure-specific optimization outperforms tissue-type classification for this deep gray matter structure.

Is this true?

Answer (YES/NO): YES